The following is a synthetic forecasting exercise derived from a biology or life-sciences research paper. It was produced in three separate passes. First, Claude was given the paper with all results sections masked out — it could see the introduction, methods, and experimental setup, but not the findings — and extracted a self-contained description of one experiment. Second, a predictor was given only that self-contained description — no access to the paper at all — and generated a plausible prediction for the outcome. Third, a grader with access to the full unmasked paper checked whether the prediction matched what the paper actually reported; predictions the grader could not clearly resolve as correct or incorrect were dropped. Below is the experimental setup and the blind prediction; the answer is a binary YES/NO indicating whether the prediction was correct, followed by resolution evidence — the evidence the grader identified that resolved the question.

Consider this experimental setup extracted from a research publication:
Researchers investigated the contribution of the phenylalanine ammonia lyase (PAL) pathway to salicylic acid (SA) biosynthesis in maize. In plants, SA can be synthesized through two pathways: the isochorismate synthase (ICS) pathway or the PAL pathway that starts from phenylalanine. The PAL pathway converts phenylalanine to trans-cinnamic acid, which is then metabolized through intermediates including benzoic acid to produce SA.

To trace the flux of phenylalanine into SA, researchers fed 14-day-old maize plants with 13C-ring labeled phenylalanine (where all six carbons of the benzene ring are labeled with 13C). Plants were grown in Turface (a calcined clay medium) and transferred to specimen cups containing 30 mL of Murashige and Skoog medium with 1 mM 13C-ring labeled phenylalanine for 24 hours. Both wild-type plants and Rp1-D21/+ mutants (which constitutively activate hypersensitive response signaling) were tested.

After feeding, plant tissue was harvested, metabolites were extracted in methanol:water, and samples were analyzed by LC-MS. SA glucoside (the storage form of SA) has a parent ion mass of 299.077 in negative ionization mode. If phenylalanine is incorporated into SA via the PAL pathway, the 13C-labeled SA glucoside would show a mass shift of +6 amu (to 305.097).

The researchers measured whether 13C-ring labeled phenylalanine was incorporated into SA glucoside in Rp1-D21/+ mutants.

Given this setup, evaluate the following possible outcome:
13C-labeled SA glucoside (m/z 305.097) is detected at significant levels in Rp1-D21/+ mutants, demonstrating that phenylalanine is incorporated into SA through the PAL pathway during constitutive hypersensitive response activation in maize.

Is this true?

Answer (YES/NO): NO